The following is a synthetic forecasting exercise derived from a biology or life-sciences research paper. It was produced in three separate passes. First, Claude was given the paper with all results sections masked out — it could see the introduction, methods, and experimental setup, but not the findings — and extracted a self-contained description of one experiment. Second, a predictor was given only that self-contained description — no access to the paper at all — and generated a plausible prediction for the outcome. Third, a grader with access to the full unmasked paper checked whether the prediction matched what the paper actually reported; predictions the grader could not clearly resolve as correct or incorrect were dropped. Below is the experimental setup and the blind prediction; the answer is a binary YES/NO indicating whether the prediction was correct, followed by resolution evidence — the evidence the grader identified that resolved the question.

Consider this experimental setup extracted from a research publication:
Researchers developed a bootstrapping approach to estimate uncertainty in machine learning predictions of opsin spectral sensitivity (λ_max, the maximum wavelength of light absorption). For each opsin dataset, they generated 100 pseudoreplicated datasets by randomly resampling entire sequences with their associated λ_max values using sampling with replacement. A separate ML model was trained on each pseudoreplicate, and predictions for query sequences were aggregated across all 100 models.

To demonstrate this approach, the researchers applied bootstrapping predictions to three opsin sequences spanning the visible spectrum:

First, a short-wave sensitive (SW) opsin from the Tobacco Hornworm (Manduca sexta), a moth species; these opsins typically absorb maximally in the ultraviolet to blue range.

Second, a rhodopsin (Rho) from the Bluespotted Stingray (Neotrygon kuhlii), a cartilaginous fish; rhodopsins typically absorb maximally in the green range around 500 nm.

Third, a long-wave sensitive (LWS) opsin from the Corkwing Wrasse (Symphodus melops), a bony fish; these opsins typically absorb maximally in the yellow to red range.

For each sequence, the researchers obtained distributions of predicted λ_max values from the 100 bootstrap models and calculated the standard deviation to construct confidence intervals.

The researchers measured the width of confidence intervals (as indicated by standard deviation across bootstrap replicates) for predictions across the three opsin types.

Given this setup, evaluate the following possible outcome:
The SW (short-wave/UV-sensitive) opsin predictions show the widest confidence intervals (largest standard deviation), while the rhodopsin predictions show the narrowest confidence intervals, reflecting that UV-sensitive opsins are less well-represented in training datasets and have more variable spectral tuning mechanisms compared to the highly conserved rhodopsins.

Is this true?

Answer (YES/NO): YES